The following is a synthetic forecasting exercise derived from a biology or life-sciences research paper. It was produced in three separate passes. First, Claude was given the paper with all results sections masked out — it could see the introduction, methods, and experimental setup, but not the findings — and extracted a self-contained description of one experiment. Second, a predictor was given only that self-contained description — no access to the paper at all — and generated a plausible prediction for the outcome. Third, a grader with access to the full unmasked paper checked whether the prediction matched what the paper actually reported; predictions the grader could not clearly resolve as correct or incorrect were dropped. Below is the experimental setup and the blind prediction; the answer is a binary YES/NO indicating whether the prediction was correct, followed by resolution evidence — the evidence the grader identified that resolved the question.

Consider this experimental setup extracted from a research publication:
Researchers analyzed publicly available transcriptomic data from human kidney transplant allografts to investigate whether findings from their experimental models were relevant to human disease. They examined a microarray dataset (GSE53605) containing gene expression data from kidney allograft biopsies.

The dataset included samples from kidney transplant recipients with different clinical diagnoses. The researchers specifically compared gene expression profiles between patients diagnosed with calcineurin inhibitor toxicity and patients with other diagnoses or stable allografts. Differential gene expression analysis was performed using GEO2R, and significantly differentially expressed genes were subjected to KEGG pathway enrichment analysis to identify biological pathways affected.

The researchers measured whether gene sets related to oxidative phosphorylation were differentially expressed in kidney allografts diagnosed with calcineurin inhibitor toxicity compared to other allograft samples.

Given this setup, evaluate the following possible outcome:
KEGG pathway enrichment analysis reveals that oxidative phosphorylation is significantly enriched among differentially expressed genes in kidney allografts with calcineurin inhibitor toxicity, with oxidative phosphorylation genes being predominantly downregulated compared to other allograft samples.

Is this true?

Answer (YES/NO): YES